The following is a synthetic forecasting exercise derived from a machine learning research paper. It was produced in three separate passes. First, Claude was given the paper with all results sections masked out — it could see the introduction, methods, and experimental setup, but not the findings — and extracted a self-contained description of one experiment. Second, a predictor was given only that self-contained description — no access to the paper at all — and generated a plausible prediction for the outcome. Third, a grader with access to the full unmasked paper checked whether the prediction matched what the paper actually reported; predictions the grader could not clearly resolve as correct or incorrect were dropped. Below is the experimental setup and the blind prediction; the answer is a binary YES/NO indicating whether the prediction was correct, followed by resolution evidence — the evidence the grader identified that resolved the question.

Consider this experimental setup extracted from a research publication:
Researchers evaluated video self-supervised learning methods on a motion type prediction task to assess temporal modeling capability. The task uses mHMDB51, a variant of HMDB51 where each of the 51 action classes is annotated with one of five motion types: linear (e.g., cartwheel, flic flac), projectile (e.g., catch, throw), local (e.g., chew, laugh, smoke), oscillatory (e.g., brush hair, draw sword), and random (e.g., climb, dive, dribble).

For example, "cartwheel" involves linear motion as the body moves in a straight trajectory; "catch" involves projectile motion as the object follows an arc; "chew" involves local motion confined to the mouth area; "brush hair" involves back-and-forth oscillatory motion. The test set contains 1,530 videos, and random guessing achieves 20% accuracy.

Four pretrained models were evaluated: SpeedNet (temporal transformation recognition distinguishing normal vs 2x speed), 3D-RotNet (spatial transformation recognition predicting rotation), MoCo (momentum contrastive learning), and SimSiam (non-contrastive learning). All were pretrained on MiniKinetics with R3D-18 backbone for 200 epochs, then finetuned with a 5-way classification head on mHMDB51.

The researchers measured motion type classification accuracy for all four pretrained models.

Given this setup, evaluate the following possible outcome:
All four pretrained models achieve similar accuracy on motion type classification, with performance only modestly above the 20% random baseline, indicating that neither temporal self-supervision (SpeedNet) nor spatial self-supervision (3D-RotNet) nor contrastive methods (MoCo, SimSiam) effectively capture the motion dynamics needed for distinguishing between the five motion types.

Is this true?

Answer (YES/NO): NO